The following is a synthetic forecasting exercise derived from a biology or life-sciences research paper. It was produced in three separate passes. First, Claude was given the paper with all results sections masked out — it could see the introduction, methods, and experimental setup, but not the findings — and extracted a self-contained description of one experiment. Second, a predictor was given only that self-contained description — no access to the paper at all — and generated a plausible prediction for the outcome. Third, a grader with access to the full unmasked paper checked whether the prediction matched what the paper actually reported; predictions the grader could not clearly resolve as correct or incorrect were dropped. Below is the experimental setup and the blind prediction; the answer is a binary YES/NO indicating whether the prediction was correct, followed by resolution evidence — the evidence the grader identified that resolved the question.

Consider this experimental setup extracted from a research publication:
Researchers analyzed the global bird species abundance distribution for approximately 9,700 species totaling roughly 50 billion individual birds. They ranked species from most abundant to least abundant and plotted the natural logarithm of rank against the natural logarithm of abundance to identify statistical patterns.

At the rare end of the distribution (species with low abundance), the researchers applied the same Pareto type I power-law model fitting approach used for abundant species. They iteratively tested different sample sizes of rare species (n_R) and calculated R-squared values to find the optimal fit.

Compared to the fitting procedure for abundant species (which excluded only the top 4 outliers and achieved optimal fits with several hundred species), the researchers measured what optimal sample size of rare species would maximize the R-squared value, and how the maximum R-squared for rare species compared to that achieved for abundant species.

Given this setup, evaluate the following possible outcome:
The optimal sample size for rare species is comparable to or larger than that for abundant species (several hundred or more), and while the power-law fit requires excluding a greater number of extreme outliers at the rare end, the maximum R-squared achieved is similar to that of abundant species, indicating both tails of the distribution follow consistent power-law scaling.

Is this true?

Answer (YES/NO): NO